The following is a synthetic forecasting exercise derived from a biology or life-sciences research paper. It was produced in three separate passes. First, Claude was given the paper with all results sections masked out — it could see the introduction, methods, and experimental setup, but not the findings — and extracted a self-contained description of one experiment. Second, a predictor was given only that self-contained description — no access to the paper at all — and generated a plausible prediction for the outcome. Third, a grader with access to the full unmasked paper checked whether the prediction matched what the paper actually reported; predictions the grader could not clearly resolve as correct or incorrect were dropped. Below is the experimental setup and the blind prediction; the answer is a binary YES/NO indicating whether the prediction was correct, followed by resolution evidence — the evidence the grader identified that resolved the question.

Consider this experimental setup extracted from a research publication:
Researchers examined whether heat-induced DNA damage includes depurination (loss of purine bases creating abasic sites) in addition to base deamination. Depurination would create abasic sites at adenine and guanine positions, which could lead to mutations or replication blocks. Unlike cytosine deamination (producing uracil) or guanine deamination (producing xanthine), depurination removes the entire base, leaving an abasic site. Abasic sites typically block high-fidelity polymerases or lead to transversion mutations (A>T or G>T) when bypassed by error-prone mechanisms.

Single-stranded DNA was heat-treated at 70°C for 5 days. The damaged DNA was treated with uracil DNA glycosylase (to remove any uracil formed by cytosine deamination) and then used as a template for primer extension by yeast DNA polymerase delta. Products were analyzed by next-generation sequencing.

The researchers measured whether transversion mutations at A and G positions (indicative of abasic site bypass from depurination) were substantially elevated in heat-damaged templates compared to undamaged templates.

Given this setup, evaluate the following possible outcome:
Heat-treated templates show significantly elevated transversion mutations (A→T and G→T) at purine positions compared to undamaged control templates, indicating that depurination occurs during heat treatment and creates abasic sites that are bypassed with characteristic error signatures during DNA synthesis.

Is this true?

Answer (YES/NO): NO